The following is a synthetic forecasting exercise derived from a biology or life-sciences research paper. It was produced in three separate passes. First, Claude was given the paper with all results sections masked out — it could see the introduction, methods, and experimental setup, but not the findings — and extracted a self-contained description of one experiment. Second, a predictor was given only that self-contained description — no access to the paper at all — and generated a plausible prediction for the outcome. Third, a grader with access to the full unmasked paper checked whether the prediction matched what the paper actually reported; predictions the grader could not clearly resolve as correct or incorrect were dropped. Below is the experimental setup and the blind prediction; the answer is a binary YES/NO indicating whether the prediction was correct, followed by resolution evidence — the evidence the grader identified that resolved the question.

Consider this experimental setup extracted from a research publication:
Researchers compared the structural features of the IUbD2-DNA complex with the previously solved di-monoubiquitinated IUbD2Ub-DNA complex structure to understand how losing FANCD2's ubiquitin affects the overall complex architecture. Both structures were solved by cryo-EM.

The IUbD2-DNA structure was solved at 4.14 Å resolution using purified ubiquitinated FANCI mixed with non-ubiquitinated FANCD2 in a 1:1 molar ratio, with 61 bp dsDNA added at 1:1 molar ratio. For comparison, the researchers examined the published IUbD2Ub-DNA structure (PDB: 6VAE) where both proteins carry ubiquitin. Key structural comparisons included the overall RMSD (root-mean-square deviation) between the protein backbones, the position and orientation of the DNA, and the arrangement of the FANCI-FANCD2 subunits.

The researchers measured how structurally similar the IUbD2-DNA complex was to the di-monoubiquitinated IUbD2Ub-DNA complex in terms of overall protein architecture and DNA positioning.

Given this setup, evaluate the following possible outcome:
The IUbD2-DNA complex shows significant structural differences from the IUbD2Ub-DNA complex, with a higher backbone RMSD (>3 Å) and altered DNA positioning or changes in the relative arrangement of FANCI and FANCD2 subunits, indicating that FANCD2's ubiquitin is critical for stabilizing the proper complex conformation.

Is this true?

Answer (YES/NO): NO